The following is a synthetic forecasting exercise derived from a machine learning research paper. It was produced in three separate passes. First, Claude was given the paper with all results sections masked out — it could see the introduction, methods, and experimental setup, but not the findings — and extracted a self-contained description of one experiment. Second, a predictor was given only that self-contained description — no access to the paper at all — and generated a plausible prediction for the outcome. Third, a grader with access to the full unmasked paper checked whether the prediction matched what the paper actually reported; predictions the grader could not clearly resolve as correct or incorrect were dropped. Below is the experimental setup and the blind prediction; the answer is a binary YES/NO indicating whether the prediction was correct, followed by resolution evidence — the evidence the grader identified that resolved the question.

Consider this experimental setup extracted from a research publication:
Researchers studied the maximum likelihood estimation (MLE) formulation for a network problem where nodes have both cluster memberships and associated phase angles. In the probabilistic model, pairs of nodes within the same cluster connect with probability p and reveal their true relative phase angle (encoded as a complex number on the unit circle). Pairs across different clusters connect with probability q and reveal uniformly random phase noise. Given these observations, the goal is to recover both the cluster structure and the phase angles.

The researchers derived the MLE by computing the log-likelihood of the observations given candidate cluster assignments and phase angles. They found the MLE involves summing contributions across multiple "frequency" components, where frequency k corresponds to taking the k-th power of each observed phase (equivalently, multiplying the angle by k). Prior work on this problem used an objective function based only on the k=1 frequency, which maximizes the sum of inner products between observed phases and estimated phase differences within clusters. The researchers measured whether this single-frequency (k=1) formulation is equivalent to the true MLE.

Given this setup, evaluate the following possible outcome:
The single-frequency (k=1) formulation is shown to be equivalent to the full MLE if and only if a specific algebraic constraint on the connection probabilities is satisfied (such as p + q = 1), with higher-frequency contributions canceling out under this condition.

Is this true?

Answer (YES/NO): NO